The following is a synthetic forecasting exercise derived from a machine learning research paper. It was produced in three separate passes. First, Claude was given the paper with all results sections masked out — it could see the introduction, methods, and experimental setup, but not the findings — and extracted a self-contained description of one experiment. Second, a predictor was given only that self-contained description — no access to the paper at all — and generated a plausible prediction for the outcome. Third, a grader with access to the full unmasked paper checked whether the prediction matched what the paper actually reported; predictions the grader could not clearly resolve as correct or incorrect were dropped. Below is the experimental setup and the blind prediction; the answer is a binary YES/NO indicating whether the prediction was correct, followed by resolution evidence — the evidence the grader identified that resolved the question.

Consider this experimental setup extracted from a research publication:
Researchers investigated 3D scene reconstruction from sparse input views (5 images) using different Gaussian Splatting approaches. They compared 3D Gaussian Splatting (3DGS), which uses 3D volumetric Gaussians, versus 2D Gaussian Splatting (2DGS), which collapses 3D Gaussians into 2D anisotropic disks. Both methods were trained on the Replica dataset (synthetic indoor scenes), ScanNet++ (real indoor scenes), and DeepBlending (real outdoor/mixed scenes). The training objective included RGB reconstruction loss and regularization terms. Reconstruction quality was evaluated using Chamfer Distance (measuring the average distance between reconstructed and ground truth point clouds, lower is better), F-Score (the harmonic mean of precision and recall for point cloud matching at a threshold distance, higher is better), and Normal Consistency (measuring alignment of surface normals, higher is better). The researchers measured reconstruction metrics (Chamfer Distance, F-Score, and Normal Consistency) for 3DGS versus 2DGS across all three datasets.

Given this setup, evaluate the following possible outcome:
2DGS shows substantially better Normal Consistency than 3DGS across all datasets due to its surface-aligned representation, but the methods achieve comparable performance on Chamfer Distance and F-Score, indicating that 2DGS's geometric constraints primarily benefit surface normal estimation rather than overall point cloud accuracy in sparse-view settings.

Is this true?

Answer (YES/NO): NO